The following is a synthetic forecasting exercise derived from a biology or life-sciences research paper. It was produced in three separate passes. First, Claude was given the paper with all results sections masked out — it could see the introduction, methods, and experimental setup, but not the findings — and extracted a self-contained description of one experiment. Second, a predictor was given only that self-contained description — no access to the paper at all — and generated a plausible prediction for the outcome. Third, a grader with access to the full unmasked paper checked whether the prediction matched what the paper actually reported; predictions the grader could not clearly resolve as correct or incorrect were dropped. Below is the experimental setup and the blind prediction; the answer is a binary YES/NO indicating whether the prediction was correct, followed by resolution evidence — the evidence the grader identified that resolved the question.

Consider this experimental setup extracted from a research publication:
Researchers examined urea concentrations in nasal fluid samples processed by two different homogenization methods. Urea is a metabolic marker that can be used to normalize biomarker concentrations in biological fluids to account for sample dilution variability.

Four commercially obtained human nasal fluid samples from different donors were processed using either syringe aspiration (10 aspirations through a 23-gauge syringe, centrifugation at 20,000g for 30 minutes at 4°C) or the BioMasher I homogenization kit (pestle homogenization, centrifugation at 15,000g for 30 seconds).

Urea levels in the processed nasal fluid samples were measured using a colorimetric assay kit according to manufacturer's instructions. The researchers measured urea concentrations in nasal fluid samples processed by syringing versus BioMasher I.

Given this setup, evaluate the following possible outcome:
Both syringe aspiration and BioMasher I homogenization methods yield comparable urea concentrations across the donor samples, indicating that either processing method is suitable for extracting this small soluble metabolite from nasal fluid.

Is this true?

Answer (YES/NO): YES